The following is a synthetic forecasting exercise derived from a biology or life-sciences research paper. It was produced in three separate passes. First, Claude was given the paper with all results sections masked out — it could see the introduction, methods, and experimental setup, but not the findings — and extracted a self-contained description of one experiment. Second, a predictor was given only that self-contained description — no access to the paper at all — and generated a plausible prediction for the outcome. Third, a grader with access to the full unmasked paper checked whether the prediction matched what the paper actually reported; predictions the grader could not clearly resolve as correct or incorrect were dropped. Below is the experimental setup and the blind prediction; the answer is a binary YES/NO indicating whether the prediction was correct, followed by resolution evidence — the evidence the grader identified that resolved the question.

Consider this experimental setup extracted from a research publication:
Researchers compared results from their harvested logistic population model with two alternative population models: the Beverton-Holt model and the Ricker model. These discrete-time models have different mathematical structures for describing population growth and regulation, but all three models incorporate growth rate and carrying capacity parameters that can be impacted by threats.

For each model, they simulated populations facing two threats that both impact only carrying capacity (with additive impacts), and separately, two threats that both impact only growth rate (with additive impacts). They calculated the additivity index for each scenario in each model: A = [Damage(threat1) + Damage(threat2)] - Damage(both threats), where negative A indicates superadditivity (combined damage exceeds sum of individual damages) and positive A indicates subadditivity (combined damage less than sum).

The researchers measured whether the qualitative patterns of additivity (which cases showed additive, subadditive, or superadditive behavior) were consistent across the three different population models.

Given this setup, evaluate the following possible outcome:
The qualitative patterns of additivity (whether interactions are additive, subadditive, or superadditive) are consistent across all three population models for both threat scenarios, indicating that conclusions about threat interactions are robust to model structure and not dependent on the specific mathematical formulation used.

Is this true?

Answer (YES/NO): YES